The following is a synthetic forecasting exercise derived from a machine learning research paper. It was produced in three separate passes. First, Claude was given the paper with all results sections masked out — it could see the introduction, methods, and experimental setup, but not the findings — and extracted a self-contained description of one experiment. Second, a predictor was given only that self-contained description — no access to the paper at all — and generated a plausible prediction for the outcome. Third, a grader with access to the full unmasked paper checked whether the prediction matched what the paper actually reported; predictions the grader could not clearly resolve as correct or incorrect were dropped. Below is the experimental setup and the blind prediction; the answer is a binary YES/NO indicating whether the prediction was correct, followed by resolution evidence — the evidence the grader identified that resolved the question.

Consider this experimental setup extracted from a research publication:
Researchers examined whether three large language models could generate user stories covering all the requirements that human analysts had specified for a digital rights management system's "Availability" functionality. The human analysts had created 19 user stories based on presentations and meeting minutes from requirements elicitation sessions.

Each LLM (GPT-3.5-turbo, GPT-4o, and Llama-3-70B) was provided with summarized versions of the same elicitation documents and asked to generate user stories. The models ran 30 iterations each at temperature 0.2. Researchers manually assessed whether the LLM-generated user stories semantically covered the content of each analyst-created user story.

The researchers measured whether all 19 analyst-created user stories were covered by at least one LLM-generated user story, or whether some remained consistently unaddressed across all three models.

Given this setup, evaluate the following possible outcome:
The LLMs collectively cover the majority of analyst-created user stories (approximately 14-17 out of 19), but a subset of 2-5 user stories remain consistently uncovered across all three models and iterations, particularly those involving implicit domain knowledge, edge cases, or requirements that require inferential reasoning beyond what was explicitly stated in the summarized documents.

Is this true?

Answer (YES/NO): YES